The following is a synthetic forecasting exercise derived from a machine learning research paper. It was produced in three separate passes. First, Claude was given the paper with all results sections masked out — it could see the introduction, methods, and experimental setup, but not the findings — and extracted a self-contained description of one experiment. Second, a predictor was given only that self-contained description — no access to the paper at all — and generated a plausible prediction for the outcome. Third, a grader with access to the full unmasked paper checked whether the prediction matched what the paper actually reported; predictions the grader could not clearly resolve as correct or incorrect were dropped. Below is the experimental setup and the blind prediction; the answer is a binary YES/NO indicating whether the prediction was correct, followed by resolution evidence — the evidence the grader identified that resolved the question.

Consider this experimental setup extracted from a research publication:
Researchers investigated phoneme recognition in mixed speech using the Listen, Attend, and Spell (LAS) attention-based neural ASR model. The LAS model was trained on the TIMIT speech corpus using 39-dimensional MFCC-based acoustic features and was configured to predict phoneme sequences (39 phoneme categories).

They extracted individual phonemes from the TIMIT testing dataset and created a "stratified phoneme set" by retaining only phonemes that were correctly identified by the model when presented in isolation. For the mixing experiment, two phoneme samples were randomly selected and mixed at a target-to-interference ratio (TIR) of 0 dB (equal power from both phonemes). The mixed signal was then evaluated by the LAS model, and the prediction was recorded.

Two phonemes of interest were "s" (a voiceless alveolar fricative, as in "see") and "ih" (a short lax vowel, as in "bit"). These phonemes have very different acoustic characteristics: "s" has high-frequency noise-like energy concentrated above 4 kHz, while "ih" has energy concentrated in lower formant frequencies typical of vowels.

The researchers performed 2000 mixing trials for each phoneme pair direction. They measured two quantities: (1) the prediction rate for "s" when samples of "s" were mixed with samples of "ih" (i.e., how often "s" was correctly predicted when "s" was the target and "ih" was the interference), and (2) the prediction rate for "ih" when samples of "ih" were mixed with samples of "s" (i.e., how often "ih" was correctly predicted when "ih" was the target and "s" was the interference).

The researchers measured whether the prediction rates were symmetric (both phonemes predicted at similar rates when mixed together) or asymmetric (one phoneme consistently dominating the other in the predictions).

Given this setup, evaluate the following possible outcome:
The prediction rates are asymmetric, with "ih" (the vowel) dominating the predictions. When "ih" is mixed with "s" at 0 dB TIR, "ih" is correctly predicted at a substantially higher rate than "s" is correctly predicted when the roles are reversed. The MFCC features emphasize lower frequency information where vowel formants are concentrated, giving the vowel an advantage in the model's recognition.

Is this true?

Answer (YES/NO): YES